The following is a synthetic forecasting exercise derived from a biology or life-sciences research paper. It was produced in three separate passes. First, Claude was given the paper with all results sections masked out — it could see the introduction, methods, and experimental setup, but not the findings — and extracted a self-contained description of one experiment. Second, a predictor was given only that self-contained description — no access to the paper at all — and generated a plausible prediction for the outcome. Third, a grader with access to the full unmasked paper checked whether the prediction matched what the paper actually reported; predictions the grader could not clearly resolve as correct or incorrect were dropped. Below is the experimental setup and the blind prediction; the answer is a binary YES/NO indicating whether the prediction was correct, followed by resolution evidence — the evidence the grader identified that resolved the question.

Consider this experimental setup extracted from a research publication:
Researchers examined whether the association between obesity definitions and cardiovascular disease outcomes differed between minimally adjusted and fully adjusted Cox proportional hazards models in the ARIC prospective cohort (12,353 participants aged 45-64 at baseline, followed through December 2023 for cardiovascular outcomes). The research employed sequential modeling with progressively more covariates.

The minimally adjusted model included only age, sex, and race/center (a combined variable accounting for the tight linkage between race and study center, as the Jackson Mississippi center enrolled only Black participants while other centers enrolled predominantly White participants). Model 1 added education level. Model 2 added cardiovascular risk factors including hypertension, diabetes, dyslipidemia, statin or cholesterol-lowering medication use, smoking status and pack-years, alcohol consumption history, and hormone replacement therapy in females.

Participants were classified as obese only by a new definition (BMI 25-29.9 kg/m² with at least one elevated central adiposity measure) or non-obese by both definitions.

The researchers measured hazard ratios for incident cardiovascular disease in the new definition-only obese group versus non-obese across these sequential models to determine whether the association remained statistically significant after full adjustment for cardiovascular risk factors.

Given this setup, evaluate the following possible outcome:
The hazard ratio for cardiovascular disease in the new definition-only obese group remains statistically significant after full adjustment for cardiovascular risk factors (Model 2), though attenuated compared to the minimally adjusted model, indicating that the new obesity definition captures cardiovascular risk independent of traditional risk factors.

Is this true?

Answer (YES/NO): YES